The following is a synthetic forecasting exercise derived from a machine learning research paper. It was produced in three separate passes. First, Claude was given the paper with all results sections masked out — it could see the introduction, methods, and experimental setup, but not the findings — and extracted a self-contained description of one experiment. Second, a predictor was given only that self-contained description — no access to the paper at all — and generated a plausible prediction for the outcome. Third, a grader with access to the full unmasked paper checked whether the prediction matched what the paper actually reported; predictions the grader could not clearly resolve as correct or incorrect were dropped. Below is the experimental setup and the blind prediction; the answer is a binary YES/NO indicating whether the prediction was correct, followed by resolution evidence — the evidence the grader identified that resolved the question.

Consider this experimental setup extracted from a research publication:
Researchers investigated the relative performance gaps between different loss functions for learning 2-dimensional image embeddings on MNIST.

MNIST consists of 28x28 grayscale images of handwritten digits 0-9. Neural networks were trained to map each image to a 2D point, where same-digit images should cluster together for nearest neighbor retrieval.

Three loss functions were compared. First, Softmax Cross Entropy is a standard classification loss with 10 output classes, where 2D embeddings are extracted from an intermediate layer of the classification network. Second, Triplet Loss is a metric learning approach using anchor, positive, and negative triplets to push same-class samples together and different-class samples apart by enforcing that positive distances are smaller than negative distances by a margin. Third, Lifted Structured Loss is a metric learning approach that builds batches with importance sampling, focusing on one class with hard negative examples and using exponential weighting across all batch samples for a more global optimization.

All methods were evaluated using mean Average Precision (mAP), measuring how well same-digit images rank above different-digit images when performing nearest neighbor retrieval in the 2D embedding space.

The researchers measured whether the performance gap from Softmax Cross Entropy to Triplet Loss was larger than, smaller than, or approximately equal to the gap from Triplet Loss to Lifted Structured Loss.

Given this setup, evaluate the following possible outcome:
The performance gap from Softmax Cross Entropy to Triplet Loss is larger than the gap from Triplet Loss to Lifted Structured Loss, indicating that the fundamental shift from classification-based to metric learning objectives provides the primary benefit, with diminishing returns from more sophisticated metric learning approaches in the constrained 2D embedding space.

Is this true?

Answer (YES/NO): YES